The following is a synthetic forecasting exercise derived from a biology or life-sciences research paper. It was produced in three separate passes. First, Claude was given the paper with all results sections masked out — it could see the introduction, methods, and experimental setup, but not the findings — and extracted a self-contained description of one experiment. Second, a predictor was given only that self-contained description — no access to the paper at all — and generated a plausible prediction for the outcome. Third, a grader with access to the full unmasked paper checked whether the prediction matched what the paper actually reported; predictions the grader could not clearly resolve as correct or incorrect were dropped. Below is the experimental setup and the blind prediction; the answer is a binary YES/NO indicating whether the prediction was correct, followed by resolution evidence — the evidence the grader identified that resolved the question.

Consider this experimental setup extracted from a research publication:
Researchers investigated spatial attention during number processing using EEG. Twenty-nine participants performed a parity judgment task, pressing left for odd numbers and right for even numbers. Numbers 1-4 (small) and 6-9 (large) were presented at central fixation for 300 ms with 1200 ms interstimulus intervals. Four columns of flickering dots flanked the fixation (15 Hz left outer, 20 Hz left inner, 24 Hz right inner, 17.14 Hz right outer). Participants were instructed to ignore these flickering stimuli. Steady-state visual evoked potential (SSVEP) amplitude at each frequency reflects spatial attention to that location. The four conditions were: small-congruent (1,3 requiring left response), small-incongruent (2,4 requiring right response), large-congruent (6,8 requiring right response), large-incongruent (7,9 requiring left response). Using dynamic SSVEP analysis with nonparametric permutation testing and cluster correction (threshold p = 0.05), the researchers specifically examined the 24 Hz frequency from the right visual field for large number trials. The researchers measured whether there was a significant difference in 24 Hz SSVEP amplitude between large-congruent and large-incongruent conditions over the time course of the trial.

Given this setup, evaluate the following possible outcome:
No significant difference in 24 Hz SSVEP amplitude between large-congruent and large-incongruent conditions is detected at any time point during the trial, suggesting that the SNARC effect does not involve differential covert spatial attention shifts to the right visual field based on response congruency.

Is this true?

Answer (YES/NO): YES